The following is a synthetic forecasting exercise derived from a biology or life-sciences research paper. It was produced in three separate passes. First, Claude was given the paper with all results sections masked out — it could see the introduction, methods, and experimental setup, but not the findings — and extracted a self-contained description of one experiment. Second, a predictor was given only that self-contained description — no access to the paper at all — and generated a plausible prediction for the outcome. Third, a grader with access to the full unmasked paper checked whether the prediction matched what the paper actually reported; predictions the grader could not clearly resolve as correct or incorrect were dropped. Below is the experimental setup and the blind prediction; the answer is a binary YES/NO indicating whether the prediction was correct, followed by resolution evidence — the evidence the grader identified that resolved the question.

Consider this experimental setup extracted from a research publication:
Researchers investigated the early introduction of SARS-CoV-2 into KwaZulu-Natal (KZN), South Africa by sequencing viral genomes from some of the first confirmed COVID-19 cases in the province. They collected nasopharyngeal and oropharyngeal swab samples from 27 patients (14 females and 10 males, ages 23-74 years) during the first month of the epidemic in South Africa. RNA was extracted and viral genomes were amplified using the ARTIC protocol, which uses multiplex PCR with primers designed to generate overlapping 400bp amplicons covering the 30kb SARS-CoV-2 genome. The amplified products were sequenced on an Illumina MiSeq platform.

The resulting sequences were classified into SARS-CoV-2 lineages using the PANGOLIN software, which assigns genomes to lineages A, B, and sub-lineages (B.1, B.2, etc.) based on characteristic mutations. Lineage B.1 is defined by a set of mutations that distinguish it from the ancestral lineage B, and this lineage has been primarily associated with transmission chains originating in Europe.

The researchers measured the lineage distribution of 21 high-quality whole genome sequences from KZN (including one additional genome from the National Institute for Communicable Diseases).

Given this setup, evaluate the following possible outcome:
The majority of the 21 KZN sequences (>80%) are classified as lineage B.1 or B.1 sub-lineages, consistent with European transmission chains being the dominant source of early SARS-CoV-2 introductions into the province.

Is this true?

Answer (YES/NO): YES